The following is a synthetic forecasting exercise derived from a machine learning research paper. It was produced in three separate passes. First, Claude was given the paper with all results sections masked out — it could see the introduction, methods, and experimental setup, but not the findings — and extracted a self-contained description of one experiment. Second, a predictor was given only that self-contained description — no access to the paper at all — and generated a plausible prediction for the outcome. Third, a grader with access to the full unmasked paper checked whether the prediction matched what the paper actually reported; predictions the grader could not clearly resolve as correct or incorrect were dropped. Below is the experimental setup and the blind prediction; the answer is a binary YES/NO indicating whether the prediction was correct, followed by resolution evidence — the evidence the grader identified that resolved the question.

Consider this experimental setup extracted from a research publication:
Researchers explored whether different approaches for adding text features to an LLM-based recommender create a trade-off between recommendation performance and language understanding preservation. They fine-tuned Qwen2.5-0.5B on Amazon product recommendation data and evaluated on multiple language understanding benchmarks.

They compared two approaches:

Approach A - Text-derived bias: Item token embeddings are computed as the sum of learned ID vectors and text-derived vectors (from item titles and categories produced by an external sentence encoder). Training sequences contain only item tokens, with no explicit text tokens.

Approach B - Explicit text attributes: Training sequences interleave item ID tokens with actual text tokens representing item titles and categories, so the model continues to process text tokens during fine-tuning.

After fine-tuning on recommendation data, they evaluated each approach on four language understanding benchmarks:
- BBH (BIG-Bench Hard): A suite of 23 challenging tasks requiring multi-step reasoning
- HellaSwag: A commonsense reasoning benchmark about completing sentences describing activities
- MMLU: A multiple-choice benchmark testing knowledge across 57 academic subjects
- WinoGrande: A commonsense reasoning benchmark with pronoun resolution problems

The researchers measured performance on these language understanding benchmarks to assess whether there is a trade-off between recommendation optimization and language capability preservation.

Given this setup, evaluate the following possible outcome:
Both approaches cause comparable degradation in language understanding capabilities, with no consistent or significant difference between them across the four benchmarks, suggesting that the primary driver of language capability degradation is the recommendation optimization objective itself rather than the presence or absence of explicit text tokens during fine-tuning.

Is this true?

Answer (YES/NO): NO